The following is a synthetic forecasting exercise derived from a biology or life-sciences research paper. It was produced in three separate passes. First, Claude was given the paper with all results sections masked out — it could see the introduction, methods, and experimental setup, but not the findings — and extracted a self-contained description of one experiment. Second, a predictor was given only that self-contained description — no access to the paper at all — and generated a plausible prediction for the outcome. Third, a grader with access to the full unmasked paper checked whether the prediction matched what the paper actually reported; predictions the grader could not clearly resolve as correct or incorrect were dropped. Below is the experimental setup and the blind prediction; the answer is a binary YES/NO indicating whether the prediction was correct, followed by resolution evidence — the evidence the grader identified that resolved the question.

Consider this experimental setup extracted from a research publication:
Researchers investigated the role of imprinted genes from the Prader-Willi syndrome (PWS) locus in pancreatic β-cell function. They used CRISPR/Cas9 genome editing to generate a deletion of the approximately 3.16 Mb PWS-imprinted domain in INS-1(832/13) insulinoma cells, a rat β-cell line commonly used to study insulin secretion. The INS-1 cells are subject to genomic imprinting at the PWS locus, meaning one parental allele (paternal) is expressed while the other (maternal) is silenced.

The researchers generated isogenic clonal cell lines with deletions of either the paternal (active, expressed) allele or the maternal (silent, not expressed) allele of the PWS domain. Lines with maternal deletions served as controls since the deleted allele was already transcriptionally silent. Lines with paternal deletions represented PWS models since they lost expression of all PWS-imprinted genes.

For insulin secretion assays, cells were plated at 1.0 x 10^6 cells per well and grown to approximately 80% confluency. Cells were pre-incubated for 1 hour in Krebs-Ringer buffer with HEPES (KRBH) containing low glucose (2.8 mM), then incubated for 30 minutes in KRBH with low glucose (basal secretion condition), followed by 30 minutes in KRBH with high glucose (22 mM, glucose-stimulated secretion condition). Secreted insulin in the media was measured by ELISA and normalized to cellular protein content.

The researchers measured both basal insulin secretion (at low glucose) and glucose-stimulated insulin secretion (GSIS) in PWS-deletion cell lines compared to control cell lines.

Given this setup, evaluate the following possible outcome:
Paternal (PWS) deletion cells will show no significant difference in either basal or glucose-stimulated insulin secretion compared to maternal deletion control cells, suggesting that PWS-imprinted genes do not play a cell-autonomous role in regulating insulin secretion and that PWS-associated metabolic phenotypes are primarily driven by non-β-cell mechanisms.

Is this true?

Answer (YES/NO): NO